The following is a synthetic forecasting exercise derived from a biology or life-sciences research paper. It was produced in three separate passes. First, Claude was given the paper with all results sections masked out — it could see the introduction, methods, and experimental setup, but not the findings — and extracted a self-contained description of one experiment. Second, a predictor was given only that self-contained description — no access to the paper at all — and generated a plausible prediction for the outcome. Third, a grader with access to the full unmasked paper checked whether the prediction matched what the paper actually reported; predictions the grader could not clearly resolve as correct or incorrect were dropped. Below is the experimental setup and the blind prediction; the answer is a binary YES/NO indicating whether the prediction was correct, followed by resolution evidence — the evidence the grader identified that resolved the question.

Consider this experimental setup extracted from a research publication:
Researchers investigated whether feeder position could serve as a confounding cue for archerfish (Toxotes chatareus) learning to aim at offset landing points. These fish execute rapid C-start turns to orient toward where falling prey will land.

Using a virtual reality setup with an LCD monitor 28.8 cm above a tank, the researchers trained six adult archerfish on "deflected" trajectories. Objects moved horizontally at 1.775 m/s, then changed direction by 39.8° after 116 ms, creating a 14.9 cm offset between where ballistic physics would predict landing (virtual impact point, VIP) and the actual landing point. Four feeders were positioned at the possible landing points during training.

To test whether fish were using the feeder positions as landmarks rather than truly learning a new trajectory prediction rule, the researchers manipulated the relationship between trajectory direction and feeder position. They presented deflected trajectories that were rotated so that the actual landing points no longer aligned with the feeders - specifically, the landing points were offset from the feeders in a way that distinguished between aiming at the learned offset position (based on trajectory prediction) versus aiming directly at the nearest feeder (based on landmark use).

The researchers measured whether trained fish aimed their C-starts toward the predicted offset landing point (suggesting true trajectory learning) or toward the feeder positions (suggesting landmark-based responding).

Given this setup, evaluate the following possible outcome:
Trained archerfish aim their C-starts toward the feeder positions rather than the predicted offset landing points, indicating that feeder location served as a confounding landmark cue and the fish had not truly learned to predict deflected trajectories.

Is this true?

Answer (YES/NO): NO